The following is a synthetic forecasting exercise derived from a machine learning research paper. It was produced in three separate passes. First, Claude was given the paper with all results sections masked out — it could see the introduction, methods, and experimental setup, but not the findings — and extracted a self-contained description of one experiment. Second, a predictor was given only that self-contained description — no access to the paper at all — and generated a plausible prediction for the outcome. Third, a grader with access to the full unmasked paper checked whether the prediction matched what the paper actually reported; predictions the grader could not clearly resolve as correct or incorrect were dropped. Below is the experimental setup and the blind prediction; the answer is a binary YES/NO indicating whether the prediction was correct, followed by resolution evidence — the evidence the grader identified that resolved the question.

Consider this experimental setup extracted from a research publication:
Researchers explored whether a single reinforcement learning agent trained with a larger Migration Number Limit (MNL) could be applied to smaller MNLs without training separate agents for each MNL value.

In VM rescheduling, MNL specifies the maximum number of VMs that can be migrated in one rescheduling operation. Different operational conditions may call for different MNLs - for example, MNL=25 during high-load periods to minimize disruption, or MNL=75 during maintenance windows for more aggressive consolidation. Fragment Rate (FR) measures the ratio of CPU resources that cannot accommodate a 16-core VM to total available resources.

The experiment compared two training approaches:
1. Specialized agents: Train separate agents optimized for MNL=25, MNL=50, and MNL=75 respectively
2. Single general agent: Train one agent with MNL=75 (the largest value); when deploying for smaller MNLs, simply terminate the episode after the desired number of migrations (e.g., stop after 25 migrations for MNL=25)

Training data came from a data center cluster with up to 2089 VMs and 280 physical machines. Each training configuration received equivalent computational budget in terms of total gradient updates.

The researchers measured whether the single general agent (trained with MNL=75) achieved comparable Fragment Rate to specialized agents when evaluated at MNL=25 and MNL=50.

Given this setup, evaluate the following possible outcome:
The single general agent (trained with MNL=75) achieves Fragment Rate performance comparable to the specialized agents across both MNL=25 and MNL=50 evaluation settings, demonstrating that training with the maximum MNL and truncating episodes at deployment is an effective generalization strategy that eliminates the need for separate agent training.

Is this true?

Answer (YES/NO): YES